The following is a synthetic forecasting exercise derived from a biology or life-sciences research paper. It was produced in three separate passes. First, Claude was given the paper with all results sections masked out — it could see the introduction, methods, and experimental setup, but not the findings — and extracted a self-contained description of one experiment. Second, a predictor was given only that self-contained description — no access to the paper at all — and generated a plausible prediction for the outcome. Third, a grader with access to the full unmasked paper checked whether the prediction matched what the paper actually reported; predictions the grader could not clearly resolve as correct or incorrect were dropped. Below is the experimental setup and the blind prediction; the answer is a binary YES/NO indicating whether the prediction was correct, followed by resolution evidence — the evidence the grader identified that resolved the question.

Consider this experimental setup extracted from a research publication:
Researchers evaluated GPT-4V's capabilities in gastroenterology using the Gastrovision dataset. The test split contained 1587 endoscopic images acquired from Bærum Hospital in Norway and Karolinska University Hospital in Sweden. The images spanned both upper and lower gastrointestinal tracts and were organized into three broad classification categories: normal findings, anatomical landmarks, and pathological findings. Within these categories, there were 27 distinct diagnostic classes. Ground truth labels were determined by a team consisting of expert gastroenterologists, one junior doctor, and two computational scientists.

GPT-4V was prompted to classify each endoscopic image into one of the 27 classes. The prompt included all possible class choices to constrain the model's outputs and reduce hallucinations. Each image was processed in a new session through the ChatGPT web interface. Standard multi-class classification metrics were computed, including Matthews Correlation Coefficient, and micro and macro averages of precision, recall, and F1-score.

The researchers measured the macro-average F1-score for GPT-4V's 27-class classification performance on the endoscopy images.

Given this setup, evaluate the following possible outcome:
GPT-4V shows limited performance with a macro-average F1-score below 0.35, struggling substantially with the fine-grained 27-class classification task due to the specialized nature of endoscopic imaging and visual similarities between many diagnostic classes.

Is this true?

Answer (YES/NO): YES